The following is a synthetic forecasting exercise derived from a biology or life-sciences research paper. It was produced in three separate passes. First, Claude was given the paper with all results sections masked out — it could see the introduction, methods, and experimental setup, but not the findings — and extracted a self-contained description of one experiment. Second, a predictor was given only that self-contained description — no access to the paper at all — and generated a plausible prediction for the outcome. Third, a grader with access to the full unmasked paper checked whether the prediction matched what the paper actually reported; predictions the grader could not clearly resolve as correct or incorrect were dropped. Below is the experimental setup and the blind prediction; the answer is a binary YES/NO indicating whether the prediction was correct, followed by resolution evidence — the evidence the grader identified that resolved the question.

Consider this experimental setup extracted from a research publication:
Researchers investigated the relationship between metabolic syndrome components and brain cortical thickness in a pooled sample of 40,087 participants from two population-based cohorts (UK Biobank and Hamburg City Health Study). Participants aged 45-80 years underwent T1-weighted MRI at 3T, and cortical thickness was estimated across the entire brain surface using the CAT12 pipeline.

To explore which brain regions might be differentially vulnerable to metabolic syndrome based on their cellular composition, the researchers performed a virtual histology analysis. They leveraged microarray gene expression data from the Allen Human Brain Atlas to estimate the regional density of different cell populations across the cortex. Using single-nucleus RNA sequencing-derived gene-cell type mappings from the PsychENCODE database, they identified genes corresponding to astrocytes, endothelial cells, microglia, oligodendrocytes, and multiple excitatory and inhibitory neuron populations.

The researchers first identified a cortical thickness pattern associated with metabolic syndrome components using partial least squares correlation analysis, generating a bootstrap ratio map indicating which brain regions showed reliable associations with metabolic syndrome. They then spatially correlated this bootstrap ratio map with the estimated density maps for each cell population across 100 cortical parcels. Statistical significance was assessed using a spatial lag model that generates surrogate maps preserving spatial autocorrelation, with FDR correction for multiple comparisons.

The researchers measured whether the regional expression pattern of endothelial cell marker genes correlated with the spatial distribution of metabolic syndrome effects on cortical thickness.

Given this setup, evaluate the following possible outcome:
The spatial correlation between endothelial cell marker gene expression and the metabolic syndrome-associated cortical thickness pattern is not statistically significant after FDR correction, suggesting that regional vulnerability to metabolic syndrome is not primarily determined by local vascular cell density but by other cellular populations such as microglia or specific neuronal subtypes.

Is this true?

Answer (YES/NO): NO